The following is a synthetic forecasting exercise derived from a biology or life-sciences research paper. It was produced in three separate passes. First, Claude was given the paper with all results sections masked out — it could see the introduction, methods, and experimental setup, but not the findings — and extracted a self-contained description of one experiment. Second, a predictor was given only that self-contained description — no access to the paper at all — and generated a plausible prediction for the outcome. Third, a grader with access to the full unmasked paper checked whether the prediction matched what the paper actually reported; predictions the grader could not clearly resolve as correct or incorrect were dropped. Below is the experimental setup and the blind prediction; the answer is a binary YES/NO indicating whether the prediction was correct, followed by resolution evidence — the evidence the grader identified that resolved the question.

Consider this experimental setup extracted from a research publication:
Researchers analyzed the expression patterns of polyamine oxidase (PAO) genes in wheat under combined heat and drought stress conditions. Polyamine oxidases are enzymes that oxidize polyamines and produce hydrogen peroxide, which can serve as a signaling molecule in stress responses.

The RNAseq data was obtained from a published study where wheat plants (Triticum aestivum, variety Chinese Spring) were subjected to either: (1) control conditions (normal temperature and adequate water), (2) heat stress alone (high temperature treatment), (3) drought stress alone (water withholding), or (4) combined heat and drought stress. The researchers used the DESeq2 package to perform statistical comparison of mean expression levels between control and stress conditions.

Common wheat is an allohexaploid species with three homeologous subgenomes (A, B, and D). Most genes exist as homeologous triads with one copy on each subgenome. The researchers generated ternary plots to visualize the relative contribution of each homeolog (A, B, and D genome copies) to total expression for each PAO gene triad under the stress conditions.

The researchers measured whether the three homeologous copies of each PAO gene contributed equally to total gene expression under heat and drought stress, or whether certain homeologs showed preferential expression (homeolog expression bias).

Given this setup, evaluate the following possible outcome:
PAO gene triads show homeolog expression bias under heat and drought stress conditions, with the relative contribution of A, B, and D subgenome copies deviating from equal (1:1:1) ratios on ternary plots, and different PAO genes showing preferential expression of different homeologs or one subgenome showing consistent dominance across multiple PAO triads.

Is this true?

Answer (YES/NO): YES